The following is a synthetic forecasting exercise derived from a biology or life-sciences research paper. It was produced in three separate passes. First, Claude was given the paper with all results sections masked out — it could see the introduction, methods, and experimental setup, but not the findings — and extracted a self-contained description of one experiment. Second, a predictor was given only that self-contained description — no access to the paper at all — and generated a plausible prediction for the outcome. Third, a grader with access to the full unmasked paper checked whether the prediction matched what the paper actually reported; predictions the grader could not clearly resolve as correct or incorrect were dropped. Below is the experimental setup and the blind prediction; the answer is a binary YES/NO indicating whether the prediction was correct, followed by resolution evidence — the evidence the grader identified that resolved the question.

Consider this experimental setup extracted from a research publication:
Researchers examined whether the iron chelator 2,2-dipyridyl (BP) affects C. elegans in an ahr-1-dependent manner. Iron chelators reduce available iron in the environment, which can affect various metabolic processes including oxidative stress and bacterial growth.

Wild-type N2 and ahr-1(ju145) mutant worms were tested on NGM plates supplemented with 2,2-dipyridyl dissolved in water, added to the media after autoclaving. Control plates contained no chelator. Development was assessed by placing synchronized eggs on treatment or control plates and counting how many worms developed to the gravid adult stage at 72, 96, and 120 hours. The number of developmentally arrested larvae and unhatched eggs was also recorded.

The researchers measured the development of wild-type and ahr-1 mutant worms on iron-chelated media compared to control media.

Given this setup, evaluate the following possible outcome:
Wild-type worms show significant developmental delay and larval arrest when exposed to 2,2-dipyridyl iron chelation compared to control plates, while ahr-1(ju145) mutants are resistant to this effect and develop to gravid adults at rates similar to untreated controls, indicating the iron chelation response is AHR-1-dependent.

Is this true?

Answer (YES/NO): NO